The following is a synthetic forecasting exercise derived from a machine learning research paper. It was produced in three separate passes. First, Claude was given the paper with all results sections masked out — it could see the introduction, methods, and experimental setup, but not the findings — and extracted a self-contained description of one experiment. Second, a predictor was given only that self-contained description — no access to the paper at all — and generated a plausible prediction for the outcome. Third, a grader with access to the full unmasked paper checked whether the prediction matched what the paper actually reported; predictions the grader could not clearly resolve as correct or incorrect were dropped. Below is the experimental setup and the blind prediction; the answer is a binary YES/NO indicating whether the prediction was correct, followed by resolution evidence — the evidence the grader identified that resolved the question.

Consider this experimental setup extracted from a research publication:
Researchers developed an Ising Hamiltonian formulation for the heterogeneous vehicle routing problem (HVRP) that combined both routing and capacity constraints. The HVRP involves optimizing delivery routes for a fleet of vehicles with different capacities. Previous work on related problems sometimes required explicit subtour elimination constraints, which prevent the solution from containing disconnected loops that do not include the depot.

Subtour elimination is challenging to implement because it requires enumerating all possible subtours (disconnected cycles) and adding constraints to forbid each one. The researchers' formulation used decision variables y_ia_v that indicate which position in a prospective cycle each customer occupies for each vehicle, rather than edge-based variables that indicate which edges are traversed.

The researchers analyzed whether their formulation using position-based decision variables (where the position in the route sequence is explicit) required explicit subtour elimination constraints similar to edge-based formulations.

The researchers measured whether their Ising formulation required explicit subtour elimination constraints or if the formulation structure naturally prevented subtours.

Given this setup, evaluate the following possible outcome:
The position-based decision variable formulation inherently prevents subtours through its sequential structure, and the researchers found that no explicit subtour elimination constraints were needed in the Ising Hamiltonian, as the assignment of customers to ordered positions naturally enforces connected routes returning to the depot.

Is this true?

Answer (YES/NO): YES